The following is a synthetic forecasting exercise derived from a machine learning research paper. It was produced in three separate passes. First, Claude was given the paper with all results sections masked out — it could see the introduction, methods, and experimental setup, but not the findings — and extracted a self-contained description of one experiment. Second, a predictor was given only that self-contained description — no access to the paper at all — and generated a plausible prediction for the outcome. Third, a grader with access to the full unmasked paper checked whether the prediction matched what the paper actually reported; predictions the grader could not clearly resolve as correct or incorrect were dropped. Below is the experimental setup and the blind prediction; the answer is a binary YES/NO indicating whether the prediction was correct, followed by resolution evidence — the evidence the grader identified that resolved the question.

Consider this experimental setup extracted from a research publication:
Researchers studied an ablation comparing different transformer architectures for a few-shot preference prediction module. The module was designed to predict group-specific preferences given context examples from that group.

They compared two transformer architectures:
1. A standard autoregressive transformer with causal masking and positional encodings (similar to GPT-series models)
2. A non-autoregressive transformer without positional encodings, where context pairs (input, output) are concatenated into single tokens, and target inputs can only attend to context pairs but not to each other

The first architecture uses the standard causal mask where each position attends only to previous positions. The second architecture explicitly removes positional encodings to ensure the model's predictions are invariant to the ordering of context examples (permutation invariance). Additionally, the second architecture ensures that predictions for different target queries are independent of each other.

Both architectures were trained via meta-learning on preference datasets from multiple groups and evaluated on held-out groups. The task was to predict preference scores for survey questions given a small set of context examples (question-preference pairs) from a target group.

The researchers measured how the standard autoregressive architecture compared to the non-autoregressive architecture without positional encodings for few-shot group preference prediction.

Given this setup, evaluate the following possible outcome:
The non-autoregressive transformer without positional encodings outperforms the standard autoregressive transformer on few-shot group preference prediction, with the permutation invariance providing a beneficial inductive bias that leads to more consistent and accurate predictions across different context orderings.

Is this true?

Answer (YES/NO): YES